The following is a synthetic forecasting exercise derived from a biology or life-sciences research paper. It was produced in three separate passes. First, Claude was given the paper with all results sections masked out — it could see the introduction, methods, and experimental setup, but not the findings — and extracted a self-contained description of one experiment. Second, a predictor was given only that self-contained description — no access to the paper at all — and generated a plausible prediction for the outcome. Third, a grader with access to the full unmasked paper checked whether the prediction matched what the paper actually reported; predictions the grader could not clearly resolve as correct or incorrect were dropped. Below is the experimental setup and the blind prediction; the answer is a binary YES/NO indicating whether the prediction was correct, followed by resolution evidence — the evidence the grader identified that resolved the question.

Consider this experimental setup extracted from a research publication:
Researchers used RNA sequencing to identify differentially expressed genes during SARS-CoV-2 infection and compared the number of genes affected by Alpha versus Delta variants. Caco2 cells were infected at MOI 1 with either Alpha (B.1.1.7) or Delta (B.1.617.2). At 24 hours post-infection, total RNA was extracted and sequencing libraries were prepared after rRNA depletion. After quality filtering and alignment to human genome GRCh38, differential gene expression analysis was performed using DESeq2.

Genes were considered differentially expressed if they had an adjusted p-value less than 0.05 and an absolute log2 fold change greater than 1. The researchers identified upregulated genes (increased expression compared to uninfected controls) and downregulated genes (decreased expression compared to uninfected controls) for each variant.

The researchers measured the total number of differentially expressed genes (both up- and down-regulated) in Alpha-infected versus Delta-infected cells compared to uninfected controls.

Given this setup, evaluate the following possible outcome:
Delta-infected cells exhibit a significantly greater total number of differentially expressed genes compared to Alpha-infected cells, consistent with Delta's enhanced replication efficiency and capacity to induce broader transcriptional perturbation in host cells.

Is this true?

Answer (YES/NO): NO